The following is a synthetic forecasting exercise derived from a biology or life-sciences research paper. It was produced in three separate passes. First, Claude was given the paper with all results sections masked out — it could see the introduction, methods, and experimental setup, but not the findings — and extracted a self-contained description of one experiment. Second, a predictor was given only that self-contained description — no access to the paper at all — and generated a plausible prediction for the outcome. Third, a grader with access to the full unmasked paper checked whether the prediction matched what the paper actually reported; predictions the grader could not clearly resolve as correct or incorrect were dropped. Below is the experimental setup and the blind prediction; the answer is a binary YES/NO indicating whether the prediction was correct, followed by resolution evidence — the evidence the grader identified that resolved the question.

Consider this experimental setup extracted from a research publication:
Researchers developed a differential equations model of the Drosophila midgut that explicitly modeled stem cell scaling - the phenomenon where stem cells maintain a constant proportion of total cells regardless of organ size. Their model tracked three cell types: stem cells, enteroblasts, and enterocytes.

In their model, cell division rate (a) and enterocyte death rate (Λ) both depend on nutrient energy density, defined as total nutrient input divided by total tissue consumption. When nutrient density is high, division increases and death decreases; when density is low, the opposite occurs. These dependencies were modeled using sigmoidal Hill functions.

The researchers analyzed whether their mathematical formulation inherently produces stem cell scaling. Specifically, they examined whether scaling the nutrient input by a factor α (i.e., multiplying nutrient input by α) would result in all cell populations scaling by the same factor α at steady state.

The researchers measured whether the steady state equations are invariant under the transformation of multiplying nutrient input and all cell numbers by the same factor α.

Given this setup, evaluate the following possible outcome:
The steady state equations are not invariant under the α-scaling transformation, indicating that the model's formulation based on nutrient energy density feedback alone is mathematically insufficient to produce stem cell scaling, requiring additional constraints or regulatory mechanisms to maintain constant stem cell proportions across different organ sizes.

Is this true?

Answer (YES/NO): NO